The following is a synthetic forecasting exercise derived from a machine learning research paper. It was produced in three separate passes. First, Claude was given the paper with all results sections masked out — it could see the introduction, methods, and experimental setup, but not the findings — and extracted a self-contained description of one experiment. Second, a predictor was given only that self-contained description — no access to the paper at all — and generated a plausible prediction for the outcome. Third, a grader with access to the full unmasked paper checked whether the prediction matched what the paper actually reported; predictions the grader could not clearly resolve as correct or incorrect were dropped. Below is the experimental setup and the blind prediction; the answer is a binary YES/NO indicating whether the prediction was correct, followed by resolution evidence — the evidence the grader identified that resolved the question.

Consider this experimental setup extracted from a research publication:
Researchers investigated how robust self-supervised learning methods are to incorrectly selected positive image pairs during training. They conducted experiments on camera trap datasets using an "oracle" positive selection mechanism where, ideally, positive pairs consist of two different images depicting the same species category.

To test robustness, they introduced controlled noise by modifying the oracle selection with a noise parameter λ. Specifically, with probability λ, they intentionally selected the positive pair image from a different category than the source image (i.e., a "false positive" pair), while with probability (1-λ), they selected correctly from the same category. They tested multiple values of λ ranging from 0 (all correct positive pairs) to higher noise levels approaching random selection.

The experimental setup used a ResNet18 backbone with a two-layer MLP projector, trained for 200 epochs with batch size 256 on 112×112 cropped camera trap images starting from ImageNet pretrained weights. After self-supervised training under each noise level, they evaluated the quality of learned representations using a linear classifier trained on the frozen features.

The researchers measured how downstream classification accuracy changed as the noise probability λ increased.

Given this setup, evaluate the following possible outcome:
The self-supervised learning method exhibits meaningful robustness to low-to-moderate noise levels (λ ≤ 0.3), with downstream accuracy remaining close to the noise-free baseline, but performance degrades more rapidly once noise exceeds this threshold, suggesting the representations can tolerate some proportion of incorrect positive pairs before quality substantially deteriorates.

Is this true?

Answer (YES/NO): NO